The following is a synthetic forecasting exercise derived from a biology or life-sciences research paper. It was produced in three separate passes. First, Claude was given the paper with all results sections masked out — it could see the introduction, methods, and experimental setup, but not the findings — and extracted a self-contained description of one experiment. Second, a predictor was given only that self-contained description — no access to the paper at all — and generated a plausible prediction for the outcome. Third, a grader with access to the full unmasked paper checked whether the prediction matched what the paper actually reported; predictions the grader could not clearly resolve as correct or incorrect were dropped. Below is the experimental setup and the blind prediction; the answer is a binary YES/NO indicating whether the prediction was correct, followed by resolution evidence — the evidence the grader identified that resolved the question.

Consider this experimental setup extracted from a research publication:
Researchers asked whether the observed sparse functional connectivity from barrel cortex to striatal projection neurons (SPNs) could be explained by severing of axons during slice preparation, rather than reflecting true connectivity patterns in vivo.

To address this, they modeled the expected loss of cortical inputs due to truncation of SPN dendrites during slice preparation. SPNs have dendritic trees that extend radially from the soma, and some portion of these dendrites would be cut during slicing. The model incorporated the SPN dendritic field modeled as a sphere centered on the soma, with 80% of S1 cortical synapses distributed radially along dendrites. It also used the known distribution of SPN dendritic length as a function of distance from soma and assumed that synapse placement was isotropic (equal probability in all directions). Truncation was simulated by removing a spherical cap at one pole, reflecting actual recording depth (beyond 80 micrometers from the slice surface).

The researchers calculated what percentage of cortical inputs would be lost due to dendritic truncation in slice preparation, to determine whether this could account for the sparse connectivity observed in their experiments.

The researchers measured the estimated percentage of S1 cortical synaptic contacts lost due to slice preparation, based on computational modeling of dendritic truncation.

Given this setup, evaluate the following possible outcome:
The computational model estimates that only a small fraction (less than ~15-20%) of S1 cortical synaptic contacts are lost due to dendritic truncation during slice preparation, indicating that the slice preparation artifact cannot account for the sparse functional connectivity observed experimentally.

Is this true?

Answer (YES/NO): YES